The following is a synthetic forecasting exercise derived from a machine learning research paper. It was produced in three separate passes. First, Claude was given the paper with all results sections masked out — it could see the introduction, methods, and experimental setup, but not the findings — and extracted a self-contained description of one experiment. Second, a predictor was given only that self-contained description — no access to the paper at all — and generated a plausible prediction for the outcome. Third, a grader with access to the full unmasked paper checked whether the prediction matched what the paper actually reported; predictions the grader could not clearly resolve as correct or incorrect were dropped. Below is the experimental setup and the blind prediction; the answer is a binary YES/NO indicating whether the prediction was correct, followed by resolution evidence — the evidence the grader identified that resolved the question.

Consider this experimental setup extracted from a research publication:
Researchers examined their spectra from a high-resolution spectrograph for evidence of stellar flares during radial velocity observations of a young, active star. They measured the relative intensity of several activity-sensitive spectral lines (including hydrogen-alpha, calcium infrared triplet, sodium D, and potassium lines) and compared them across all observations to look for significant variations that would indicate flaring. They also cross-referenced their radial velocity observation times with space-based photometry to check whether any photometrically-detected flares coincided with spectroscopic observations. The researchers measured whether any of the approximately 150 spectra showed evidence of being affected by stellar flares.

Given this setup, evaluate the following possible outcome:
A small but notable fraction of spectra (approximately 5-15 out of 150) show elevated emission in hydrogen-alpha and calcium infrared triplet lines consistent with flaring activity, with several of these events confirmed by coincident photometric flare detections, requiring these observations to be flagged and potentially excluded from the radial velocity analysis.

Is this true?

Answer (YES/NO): NO